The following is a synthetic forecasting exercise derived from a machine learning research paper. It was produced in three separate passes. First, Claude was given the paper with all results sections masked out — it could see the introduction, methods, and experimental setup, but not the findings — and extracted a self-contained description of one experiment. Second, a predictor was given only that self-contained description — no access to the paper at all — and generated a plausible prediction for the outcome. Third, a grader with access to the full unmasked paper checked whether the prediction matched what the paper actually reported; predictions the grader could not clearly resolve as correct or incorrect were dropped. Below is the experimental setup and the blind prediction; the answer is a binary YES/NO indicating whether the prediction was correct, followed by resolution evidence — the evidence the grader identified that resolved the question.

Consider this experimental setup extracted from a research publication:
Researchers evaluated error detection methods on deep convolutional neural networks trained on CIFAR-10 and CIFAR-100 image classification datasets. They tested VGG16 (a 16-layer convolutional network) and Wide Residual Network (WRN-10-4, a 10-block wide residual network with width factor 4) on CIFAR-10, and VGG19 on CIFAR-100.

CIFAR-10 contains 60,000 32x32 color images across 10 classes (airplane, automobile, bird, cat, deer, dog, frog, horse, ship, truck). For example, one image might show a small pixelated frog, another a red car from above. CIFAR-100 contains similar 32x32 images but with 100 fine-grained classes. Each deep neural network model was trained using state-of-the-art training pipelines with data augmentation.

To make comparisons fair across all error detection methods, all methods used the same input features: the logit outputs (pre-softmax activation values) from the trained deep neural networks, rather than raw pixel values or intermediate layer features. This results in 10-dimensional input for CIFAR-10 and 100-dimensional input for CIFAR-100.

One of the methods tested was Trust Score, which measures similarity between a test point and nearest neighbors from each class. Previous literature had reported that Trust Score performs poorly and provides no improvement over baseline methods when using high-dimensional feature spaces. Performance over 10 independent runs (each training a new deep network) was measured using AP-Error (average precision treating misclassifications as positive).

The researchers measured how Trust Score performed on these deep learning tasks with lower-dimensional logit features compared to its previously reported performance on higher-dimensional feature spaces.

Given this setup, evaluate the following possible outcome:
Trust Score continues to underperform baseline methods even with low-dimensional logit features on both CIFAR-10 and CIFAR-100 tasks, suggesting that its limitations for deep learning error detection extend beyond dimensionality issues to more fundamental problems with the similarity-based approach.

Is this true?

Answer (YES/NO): NO